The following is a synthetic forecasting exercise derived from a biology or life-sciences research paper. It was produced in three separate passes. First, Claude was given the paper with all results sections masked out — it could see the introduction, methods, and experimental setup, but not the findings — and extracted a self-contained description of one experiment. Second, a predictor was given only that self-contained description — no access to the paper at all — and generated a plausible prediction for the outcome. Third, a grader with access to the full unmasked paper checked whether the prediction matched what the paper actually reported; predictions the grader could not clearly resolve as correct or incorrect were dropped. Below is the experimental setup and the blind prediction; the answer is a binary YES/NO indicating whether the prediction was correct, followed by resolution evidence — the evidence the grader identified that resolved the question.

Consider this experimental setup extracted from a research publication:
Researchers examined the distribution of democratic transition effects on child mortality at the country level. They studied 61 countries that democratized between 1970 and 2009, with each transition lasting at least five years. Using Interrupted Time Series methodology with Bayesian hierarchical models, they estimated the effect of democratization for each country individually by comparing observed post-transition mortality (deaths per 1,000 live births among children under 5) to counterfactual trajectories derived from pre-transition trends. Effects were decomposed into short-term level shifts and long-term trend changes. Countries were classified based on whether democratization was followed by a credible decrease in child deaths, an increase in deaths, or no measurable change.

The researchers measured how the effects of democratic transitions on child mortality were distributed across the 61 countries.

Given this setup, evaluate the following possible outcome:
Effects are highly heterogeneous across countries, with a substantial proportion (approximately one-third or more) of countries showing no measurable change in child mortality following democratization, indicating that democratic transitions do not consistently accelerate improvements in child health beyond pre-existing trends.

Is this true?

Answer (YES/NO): YES